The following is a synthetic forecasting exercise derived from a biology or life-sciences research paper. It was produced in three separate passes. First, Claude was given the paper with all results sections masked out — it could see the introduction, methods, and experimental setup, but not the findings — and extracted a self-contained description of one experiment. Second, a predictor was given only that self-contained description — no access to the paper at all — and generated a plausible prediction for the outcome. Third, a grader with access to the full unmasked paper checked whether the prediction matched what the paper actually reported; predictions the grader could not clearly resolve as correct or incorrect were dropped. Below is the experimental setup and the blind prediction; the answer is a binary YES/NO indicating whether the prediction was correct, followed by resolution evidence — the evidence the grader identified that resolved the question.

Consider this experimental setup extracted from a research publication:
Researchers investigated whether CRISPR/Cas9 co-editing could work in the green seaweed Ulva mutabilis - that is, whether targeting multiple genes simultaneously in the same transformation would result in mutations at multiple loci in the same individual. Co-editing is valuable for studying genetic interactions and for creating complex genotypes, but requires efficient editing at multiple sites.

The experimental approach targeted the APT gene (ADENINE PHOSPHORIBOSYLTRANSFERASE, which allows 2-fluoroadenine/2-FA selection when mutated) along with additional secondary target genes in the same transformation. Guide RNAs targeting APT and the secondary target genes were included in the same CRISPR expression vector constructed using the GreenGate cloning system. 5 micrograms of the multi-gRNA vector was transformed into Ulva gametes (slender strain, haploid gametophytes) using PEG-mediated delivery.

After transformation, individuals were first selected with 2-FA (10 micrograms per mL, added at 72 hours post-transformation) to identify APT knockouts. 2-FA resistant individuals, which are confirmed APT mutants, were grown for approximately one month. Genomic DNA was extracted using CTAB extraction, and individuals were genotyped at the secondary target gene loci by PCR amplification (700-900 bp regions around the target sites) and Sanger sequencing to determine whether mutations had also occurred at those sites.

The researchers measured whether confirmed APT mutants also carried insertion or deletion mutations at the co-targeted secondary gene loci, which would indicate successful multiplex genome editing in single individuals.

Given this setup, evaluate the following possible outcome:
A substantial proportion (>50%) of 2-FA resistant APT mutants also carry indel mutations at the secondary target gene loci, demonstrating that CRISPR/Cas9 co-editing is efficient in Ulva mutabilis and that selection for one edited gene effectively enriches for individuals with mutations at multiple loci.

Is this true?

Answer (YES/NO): NO